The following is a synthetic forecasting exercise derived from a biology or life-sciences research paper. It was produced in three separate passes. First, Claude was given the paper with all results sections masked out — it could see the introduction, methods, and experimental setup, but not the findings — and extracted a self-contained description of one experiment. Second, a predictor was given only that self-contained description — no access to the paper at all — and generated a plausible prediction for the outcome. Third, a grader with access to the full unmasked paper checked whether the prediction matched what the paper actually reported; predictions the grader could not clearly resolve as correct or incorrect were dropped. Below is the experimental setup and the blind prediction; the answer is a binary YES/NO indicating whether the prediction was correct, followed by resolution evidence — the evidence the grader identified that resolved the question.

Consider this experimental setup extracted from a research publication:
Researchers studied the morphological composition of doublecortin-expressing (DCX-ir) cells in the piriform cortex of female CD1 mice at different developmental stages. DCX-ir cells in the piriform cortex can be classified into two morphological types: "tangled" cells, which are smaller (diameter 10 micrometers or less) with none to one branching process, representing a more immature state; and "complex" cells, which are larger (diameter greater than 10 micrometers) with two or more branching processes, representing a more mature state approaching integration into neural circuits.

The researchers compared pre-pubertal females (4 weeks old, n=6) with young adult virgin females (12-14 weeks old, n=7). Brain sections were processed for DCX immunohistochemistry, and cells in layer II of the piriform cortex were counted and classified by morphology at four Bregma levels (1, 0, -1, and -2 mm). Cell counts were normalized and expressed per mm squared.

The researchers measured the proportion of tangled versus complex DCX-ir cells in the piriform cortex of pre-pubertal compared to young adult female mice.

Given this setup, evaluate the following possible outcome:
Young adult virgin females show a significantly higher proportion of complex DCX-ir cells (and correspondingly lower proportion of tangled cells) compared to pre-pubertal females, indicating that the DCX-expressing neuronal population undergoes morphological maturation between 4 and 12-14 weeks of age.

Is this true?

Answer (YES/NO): NO